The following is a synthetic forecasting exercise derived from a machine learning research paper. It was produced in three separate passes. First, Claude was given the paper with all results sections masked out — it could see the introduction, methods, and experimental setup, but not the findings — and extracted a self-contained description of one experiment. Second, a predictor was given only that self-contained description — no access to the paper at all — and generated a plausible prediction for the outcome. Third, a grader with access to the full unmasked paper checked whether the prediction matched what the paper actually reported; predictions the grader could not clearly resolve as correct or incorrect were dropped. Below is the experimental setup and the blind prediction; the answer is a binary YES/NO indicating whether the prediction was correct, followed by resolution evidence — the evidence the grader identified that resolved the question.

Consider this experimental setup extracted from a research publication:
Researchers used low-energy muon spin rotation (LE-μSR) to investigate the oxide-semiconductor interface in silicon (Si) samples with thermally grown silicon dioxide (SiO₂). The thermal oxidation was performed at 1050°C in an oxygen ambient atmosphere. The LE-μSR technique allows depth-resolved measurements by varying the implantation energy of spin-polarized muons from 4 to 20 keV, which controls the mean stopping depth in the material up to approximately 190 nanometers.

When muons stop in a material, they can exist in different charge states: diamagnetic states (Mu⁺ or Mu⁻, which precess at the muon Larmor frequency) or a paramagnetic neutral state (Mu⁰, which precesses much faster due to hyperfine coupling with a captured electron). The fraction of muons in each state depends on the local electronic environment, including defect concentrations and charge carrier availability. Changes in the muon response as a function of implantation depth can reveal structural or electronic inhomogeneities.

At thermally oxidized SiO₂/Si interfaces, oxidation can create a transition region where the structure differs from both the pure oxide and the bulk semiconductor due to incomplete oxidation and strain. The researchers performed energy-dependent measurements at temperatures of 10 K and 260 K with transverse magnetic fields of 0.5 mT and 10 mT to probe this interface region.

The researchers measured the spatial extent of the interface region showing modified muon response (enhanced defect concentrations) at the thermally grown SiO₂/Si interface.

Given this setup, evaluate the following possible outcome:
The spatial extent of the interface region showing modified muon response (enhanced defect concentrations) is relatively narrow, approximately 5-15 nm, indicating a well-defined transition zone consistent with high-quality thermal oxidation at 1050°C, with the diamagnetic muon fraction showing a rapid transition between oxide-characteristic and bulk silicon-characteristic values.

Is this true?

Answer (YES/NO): NO